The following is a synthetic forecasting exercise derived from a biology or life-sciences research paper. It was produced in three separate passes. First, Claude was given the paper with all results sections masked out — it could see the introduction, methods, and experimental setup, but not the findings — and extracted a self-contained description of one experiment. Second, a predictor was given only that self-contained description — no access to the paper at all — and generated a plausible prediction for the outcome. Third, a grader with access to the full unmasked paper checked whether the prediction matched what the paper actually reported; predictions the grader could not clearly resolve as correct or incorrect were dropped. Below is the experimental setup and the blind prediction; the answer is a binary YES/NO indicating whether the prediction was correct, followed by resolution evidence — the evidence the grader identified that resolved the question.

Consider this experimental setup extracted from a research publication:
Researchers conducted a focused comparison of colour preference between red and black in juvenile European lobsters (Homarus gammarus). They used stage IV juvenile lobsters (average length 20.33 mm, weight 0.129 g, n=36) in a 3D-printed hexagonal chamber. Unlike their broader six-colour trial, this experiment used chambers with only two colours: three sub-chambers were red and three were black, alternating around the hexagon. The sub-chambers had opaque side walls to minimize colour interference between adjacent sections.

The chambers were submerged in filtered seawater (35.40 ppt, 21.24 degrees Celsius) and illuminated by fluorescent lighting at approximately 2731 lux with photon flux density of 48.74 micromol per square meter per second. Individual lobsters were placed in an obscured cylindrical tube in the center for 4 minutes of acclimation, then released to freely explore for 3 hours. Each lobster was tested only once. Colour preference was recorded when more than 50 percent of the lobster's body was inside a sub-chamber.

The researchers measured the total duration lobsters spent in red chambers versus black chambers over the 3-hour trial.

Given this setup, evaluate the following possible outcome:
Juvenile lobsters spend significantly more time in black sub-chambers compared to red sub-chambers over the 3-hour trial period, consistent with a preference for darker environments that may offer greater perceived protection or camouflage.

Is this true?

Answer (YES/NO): NO